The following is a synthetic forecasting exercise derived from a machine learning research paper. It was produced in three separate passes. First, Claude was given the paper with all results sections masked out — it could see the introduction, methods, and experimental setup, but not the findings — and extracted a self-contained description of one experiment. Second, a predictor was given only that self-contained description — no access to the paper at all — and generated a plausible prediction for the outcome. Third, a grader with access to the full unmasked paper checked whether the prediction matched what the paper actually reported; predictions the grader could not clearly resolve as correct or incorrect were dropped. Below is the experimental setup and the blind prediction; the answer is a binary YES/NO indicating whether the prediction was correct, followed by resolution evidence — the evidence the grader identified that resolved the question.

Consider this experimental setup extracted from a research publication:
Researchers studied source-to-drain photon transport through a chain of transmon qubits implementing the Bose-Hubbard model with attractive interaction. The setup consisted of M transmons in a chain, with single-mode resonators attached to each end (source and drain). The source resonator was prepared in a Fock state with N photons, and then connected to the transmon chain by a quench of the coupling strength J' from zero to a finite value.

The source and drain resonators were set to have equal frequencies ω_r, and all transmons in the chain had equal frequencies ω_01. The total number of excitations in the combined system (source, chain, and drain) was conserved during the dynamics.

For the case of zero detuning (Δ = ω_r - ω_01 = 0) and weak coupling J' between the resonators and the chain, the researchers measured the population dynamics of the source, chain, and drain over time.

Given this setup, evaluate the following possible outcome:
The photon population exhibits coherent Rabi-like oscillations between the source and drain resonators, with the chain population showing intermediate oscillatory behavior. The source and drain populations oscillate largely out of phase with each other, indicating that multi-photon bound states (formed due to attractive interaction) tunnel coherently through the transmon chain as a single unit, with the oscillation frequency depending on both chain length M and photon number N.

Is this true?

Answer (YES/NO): NO